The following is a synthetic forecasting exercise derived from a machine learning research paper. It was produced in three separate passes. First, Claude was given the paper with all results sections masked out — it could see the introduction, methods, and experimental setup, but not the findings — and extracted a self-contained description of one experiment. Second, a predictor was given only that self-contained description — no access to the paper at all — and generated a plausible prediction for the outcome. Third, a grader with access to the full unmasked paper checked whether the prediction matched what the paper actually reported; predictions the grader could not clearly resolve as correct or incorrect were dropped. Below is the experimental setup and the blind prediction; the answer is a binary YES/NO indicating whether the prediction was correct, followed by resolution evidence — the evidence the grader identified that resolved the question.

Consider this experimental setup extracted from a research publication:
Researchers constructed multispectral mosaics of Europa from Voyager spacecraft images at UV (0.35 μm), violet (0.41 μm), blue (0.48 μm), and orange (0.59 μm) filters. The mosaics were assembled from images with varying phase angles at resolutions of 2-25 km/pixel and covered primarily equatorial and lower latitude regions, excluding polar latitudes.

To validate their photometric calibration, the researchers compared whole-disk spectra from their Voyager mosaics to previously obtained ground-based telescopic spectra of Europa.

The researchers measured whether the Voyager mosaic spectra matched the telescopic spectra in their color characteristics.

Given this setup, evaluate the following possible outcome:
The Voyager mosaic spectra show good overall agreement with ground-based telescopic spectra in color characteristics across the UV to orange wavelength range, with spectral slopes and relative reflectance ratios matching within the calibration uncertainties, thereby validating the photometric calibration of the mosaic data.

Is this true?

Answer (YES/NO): NO